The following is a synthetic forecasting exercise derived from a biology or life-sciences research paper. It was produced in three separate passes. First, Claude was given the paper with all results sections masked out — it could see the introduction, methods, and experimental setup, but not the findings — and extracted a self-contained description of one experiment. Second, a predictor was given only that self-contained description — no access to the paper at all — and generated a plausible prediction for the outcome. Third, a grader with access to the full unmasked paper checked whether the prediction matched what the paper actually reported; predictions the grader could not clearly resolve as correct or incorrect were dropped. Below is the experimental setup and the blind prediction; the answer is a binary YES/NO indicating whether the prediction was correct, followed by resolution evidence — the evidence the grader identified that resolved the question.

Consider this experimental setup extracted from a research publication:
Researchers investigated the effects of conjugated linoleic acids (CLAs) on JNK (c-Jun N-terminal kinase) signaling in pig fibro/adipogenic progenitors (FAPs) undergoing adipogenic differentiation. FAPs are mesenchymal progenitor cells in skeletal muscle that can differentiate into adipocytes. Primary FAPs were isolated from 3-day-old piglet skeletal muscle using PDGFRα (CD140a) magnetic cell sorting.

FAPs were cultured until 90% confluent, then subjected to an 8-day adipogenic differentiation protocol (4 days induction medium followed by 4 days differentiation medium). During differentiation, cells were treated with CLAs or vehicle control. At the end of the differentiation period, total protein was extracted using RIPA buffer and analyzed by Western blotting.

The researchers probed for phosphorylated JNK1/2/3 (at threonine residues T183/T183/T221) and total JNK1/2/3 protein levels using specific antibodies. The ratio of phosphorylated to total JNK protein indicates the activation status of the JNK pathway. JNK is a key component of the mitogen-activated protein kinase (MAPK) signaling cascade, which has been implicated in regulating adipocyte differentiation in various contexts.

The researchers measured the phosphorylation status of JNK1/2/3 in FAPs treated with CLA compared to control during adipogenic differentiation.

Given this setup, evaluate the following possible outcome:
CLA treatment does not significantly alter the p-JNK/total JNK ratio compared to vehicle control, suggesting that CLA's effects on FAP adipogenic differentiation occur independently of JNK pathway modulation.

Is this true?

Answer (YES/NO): NO